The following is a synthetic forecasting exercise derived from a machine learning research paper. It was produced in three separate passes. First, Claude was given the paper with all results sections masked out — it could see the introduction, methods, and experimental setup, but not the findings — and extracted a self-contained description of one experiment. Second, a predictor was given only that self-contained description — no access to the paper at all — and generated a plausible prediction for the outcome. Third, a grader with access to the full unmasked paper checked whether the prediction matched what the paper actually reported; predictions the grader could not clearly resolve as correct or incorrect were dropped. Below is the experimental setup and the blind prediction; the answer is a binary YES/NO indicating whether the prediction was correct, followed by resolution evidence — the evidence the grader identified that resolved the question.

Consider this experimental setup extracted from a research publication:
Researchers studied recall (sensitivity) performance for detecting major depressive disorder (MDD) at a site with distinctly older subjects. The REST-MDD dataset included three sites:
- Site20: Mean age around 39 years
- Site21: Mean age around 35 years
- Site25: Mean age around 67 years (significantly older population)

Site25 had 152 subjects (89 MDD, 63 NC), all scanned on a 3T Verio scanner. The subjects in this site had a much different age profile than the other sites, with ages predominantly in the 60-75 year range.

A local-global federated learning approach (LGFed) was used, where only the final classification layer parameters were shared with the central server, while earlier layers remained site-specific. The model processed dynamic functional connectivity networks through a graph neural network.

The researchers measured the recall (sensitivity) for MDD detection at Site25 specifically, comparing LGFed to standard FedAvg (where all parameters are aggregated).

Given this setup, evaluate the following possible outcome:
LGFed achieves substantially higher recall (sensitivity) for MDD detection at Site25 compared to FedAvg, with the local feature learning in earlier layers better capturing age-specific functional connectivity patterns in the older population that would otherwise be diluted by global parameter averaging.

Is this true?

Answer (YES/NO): YES